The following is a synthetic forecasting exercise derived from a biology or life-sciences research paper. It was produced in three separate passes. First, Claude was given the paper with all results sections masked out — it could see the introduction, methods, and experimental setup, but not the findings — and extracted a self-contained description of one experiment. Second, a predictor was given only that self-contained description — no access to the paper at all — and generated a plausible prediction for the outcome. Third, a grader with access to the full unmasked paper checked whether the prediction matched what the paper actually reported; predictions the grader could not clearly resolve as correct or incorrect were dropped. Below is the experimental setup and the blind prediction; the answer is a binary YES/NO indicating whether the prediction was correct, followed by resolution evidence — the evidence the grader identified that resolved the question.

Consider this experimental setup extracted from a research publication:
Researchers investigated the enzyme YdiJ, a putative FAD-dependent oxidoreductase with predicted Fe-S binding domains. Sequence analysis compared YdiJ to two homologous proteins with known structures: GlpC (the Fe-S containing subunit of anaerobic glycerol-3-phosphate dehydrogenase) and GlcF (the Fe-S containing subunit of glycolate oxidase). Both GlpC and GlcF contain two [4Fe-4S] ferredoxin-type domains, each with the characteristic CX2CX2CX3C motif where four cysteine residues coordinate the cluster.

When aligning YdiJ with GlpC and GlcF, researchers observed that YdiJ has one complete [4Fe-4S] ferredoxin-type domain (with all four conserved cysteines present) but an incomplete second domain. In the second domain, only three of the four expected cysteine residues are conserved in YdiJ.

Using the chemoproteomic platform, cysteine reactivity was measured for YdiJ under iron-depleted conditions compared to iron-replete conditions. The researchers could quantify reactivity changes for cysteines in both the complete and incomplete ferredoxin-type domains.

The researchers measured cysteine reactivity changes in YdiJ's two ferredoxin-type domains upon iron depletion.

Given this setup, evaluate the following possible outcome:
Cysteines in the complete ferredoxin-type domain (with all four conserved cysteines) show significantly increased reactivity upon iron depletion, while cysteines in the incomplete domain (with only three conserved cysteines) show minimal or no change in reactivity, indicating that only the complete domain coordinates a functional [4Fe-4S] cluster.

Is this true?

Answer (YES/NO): YES